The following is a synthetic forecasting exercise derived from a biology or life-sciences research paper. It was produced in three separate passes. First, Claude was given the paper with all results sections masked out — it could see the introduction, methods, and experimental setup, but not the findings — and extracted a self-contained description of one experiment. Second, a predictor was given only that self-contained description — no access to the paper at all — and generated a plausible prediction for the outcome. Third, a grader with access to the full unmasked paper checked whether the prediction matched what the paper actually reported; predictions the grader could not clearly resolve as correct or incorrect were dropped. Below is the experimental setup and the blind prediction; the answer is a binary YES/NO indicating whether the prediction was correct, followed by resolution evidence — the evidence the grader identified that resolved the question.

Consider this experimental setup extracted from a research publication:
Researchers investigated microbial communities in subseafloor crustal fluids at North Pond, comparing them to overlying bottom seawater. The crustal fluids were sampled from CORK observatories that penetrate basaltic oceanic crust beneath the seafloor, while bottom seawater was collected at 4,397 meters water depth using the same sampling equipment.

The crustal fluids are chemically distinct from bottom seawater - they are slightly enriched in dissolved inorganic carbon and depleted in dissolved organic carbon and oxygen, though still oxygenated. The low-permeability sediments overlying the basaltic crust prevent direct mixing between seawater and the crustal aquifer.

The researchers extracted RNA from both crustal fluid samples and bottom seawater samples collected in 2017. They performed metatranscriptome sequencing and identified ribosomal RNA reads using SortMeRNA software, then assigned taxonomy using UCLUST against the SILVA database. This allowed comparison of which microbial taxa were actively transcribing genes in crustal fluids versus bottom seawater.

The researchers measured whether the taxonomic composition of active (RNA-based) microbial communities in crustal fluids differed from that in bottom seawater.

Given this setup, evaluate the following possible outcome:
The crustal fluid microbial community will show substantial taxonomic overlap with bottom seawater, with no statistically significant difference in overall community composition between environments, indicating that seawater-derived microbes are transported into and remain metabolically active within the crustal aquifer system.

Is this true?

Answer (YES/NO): NO